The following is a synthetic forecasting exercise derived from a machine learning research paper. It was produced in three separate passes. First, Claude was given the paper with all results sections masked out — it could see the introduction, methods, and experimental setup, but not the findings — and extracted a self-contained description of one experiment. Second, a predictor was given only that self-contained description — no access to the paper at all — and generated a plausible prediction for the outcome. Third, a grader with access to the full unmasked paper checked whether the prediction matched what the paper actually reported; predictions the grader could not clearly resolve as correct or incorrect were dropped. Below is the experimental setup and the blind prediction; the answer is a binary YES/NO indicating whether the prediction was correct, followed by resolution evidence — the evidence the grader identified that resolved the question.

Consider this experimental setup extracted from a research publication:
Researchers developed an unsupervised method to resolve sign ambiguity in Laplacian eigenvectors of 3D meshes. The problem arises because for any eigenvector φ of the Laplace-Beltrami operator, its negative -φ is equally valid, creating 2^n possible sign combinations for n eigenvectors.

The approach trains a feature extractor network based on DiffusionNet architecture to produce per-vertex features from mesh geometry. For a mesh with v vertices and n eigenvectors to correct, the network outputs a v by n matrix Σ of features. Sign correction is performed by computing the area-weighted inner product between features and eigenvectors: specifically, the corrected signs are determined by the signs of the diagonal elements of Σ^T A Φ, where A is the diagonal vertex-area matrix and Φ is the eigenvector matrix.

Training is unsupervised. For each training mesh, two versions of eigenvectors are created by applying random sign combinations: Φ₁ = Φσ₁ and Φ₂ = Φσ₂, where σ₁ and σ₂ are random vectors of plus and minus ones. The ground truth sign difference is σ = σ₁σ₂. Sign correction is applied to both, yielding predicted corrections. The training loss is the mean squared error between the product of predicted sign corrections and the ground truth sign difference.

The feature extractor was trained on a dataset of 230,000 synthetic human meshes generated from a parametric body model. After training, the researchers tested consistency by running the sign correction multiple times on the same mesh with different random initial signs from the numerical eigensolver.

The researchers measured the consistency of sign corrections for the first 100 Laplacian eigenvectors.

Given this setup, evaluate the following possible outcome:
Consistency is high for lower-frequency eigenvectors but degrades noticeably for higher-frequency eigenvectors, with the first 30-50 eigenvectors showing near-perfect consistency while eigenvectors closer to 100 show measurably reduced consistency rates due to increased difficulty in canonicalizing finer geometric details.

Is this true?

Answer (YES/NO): YES